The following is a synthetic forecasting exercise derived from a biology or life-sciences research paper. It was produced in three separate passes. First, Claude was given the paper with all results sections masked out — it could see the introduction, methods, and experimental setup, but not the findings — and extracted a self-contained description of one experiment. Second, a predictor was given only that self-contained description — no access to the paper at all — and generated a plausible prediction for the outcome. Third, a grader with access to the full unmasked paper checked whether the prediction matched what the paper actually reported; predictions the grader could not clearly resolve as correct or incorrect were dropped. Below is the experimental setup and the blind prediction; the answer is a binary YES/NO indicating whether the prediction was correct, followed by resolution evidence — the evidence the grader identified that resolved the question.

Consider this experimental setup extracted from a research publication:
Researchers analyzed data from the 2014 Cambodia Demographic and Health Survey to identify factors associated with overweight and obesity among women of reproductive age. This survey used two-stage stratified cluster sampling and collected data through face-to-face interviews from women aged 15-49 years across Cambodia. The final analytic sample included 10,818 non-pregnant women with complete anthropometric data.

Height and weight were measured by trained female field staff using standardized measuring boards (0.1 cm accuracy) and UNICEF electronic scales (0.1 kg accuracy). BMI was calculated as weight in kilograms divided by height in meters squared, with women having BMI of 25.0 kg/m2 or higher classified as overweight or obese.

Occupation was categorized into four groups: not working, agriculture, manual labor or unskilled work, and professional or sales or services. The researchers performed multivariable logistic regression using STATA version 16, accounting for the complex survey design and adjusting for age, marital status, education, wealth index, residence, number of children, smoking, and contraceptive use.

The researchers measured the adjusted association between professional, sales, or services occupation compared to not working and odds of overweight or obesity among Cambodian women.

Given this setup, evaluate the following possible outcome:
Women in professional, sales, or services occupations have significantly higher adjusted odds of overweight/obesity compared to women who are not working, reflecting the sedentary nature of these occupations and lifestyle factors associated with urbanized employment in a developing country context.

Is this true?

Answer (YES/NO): NO